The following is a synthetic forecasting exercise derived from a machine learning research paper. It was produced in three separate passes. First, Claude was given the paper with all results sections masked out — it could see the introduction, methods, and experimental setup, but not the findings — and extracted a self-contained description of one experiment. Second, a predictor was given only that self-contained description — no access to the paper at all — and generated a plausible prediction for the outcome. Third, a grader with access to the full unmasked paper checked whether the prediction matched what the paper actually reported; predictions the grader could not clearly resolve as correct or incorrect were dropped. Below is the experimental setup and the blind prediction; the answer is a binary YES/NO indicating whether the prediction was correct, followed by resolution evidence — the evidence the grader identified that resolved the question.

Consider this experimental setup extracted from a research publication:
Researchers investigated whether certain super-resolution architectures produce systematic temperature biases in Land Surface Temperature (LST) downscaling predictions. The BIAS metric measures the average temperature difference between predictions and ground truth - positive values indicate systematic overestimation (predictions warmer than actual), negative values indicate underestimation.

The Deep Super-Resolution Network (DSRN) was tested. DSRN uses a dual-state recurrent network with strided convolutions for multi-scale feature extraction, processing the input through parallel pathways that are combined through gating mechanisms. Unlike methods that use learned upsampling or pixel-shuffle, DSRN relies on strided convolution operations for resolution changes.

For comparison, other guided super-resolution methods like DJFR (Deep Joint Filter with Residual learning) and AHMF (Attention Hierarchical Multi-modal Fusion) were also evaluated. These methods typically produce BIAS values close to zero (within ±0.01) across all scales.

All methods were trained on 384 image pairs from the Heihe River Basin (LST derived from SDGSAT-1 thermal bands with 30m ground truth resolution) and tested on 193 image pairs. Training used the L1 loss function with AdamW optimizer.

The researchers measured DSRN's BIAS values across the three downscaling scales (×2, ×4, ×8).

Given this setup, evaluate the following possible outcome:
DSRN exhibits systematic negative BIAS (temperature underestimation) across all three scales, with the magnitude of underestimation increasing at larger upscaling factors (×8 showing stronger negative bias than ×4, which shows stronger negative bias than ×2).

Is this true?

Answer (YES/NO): NO